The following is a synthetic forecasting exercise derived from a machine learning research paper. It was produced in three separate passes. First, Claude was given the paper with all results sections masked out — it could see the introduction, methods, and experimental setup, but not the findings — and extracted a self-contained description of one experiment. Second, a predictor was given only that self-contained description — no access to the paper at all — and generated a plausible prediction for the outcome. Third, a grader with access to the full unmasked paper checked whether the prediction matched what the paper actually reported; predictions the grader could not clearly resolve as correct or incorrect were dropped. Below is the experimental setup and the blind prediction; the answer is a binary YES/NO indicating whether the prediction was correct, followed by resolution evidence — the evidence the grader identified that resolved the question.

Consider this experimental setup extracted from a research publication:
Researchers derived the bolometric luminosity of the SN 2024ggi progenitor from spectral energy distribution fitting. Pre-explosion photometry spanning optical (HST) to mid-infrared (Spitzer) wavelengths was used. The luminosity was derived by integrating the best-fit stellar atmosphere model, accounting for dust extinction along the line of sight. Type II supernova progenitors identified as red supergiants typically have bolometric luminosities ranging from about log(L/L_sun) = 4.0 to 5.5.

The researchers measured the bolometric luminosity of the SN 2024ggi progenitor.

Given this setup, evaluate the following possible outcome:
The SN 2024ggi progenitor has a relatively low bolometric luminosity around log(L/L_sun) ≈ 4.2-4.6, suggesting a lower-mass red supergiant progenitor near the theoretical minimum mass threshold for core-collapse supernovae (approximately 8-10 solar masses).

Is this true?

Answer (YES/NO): NO